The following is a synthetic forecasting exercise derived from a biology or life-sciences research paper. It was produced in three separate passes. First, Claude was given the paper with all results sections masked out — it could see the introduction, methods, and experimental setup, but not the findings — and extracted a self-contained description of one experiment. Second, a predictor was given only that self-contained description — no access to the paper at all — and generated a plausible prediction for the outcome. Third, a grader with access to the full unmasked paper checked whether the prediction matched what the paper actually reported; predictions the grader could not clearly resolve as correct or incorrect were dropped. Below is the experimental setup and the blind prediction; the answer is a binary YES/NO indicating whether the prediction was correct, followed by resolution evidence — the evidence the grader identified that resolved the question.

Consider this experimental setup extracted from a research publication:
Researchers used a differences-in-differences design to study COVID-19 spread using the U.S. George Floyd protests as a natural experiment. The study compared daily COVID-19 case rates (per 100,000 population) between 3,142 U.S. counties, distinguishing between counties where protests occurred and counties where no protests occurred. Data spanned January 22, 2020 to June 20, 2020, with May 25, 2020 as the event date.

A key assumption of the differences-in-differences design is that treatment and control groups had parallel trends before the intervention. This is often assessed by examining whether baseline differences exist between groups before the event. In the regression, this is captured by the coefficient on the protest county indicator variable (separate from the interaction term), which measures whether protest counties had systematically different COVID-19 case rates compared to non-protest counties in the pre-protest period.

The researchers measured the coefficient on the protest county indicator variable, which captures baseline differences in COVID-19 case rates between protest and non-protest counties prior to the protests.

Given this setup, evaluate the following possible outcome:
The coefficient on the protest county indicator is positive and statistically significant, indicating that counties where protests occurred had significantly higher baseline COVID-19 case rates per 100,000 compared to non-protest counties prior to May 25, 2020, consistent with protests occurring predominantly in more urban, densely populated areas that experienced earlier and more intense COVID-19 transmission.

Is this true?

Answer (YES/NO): YES